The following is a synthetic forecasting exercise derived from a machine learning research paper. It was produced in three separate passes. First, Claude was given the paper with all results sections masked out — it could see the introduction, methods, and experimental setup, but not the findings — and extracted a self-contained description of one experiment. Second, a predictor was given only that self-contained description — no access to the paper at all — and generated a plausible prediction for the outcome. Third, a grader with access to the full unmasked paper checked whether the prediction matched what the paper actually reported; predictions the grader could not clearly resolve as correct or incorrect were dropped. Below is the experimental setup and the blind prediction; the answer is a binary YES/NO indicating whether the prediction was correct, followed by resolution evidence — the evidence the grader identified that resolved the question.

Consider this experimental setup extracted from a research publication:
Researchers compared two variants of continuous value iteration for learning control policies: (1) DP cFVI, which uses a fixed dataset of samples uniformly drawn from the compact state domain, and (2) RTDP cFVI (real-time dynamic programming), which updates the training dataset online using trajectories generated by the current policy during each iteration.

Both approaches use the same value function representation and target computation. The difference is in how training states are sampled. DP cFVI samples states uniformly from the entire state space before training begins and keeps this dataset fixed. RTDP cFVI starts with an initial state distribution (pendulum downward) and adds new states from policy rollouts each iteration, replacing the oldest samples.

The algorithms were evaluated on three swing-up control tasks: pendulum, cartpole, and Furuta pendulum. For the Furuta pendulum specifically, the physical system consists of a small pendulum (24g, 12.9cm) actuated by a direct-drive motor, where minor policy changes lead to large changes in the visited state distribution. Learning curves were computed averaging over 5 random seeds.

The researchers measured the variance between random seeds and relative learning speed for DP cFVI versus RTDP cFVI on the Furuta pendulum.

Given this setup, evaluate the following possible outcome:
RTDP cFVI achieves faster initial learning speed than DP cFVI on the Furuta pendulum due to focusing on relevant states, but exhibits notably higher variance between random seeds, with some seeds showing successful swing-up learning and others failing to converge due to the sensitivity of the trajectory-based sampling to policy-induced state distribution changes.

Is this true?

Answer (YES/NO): NO